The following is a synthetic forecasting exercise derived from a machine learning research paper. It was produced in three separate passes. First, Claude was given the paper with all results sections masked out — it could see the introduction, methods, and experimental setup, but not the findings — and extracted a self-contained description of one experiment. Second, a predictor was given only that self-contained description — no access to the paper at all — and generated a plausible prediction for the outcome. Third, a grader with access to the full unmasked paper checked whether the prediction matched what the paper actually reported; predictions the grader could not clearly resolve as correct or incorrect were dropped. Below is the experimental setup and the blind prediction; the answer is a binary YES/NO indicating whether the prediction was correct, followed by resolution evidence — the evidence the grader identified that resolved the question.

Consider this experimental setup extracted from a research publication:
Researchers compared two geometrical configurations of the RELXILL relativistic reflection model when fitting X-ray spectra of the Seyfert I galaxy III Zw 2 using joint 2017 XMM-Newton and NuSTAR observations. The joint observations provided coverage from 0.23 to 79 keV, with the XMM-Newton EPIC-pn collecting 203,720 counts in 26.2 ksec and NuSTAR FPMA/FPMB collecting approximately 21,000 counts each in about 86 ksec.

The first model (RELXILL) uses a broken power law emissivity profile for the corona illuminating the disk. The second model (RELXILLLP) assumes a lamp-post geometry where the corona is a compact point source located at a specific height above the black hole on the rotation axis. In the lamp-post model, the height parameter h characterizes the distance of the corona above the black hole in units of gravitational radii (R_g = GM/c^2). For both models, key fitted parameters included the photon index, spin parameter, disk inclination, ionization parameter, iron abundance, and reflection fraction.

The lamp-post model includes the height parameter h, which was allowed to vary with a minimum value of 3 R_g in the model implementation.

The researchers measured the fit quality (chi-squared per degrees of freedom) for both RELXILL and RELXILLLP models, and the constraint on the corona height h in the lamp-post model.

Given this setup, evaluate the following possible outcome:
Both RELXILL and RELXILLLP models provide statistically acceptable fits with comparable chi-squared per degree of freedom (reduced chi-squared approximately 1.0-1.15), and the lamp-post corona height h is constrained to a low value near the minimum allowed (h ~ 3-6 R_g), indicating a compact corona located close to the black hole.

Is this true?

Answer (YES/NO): NO